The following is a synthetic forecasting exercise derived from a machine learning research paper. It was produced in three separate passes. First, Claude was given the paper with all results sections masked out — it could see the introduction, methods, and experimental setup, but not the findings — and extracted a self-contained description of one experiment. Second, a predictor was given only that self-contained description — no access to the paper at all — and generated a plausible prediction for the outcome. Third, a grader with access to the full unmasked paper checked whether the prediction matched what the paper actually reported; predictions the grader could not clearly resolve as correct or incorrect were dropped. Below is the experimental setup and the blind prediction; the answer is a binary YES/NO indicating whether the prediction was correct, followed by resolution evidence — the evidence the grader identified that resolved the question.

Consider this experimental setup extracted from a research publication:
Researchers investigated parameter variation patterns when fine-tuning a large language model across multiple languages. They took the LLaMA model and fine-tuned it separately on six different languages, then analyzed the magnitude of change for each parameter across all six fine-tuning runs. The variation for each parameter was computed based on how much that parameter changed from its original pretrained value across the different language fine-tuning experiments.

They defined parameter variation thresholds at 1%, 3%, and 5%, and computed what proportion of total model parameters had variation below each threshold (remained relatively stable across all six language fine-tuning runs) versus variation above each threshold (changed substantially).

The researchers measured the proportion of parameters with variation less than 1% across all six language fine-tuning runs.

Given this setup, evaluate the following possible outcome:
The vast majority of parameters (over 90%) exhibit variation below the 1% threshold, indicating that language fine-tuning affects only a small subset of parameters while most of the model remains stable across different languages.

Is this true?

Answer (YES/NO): NO